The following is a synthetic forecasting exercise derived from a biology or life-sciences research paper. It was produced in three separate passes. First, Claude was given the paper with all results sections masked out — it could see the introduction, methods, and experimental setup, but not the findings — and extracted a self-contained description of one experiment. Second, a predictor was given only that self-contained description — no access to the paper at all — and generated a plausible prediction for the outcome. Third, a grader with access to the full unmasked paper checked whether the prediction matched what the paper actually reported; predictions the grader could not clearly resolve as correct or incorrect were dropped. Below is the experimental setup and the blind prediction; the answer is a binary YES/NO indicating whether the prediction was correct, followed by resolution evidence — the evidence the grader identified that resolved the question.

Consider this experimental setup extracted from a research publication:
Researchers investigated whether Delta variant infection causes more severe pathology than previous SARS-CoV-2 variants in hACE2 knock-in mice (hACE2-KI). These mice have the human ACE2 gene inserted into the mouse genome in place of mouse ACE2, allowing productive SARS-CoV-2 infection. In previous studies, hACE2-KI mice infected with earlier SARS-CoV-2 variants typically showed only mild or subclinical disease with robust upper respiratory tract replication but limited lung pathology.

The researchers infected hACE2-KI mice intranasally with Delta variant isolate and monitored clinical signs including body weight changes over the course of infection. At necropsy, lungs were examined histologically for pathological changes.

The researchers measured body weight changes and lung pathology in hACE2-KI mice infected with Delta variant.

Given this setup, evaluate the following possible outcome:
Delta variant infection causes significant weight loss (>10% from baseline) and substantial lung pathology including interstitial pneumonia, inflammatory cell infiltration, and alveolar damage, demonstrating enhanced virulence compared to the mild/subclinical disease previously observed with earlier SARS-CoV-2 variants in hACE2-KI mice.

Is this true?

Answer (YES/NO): NO